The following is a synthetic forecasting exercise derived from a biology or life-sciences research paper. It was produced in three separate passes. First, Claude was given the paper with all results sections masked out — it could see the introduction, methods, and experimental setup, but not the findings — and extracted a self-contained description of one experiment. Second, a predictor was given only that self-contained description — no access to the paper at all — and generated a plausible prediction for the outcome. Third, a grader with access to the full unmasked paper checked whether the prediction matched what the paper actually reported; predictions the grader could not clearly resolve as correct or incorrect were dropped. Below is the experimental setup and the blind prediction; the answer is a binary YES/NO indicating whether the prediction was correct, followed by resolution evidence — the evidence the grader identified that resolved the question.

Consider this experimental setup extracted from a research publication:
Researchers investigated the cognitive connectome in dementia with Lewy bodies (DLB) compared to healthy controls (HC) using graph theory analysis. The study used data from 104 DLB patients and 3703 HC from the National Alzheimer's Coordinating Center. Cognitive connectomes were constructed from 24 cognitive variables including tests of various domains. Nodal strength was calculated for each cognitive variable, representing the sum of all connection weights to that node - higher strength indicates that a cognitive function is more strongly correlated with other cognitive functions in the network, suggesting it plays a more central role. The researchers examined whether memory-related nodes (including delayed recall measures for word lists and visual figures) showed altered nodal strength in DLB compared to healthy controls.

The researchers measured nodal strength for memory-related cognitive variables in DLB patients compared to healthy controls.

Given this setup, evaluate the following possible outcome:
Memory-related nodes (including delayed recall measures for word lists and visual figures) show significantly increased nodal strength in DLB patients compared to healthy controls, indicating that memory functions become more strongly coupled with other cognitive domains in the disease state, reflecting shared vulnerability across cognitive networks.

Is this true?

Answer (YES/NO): NO